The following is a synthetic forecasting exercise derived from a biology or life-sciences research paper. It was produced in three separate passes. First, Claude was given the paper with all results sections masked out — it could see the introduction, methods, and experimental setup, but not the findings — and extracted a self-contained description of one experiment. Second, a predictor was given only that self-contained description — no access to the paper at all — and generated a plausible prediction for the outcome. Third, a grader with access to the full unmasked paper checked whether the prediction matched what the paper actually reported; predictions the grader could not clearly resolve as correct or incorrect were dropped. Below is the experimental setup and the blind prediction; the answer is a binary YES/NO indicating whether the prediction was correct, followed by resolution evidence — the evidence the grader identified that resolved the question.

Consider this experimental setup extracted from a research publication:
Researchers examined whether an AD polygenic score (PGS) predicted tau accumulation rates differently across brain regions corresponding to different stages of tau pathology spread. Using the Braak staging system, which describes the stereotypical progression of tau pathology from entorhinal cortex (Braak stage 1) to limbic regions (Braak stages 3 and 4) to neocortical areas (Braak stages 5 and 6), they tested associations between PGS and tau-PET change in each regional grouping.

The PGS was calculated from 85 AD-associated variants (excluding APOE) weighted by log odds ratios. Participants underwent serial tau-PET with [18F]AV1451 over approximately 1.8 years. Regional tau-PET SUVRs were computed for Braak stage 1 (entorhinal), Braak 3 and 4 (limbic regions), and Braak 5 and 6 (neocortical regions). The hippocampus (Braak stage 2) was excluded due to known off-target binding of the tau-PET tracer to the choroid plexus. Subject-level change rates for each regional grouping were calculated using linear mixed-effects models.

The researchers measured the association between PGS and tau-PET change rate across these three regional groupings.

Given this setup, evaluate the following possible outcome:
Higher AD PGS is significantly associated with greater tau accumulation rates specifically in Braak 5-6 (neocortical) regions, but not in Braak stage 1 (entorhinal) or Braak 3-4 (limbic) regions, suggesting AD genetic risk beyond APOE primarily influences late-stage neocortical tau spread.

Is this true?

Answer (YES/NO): NO